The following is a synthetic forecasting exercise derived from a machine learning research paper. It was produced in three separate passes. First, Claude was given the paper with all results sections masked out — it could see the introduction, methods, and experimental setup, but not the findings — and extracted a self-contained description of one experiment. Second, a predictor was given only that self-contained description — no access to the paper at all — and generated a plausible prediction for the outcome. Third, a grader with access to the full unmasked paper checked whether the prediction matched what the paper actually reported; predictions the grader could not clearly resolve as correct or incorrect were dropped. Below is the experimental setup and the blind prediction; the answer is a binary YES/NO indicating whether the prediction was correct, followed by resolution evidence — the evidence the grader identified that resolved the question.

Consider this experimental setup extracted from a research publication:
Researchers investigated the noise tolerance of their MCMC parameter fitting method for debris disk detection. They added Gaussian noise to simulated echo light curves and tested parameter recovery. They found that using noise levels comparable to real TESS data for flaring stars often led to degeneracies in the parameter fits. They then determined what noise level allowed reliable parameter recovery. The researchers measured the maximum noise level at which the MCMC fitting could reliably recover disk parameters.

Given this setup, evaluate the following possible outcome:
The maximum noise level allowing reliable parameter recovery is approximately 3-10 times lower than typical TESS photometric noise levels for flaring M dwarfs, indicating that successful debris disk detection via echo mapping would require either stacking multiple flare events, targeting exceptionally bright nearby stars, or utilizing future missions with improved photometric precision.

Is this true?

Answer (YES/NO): YES